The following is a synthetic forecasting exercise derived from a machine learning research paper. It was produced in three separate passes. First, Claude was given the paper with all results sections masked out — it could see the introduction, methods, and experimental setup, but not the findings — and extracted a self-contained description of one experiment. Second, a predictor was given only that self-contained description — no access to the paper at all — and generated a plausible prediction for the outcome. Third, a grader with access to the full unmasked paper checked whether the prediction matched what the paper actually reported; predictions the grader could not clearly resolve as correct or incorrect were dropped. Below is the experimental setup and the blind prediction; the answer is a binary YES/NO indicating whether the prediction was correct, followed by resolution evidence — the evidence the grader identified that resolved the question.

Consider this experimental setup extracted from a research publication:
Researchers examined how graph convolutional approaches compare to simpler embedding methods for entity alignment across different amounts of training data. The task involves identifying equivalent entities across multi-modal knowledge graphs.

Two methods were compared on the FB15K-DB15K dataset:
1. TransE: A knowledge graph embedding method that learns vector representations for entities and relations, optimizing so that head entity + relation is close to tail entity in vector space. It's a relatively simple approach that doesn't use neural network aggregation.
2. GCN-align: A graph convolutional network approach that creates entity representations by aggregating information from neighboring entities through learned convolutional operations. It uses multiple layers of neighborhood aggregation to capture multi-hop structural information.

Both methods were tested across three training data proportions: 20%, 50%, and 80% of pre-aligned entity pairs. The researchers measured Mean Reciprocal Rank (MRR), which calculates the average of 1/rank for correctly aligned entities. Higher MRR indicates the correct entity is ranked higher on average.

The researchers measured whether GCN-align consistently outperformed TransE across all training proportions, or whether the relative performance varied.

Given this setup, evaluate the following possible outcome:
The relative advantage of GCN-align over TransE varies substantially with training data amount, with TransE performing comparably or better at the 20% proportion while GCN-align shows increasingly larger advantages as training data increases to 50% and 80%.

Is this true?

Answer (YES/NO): NO